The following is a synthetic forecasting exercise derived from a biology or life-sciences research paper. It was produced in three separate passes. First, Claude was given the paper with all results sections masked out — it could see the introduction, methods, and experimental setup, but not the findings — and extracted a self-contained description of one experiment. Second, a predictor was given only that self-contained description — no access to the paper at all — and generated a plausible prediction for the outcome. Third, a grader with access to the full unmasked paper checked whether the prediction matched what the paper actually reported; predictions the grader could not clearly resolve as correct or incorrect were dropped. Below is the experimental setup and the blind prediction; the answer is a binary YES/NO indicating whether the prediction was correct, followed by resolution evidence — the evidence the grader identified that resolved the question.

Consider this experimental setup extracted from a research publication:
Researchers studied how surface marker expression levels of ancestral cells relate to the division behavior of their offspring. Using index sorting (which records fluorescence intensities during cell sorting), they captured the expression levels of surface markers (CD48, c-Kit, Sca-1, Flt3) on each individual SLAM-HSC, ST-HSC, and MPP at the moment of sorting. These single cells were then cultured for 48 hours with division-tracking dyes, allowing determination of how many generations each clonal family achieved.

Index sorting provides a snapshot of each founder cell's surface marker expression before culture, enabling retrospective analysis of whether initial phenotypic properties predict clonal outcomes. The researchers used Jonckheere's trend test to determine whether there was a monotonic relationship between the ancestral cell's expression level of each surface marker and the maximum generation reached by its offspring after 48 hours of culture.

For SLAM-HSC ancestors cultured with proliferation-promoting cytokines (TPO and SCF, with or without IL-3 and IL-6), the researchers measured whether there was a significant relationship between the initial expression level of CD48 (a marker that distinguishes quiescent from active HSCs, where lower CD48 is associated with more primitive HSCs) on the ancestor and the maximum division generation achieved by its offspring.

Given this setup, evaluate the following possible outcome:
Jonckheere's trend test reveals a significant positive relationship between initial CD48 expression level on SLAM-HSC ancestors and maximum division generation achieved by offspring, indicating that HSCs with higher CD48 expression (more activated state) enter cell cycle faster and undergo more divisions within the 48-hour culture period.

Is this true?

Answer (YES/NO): YES